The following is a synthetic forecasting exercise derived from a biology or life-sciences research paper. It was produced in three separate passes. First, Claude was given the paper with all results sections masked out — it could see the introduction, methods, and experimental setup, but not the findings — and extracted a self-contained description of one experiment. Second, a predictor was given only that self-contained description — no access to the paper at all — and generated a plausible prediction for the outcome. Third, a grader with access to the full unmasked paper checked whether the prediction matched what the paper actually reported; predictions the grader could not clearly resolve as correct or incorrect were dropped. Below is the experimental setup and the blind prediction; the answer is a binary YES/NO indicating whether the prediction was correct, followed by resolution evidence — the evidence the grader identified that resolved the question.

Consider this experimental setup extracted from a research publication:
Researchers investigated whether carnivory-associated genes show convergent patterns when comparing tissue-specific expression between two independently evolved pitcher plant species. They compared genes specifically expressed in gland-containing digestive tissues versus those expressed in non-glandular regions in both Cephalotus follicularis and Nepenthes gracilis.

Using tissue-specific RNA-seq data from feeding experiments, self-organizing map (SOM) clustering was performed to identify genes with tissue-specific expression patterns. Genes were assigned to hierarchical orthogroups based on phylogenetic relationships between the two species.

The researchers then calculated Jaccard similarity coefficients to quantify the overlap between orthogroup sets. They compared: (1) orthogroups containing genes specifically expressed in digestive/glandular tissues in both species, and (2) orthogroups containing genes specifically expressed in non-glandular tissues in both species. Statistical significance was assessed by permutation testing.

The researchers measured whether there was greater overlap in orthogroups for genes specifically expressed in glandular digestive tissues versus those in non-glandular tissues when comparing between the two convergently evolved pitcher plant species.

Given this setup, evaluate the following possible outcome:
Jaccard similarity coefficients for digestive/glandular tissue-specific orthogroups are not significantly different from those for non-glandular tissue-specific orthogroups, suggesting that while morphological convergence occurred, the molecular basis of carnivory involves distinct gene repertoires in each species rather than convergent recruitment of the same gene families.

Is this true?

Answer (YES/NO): NO